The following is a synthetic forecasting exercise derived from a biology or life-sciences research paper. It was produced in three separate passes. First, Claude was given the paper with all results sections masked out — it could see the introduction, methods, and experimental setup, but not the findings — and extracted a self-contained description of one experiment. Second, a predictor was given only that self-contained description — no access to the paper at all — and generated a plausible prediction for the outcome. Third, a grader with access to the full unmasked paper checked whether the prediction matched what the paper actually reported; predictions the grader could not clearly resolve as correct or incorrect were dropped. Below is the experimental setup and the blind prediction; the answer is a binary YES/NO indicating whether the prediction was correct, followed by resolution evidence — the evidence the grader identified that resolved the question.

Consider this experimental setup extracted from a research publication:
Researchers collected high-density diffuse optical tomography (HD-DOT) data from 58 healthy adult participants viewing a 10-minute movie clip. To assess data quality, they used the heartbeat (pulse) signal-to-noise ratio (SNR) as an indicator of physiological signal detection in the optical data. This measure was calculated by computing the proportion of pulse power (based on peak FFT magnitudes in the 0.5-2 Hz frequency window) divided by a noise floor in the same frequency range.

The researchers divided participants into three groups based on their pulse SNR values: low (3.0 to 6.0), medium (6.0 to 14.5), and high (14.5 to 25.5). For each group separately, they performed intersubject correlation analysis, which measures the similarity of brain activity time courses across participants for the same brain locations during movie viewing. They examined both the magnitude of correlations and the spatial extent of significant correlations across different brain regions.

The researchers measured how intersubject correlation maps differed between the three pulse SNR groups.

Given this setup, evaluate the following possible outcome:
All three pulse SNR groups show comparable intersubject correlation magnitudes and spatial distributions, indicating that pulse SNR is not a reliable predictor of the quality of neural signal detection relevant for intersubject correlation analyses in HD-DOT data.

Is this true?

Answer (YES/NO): NO